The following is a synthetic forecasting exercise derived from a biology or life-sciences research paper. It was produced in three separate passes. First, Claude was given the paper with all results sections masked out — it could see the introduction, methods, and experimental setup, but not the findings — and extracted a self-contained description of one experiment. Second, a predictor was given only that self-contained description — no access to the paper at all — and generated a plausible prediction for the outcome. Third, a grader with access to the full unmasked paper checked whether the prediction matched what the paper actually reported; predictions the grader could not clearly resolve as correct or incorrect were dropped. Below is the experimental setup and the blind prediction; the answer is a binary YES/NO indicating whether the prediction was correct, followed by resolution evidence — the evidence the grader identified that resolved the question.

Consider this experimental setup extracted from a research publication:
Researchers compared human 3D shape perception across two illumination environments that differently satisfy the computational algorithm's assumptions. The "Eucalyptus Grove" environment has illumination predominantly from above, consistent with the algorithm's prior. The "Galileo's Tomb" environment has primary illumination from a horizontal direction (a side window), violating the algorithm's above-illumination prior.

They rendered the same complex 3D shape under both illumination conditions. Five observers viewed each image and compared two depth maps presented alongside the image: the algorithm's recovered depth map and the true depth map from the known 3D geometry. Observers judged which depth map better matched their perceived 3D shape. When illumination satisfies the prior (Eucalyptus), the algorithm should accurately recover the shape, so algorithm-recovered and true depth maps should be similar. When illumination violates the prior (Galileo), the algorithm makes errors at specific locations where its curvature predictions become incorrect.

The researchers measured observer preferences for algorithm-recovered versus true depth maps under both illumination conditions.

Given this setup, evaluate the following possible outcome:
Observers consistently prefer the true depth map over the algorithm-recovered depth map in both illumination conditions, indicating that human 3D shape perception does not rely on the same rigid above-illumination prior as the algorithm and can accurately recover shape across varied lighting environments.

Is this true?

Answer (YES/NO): NO